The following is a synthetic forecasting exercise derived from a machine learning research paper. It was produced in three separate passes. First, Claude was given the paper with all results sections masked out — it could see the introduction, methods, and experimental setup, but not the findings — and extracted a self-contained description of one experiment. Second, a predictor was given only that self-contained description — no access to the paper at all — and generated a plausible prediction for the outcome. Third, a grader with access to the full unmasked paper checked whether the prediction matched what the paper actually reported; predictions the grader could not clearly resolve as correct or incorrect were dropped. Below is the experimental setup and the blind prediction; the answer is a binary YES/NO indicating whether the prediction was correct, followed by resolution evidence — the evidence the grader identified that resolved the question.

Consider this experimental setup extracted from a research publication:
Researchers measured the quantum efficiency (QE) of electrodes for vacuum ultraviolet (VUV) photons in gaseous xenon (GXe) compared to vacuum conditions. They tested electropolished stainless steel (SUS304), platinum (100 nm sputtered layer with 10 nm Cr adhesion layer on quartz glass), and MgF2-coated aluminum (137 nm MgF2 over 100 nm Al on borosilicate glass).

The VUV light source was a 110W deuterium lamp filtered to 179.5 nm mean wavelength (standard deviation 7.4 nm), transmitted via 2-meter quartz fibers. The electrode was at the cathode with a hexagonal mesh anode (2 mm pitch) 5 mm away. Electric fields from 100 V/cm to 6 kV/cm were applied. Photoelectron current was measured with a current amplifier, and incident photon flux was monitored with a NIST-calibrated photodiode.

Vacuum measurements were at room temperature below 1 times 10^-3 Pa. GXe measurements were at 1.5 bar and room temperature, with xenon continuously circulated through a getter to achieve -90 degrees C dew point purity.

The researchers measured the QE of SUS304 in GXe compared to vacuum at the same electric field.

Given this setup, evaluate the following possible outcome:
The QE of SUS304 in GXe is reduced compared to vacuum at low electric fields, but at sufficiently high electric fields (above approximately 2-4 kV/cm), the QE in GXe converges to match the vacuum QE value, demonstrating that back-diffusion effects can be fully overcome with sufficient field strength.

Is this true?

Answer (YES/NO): NO